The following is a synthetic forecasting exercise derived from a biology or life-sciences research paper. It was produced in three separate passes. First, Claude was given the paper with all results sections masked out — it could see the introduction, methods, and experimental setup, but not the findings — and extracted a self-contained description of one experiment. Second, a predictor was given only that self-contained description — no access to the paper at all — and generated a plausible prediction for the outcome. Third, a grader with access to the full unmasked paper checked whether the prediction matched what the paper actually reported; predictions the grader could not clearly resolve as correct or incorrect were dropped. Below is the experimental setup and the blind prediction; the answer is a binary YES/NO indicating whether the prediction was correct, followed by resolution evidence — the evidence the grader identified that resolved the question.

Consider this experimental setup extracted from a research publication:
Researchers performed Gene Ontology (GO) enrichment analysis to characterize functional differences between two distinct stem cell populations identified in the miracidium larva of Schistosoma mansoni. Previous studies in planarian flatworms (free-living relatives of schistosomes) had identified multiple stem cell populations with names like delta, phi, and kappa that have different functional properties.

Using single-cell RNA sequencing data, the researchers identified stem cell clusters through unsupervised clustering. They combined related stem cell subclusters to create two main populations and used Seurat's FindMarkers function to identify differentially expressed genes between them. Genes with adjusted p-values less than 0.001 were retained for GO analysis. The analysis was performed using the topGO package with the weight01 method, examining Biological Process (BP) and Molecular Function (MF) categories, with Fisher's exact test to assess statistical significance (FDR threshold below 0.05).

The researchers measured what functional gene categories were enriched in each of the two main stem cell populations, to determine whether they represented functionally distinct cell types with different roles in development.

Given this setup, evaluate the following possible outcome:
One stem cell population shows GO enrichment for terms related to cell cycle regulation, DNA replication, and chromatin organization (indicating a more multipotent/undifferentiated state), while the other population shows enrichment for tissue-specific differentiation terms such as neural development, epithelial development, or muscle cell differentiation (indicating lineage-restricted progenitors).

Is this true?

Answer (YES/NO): NO